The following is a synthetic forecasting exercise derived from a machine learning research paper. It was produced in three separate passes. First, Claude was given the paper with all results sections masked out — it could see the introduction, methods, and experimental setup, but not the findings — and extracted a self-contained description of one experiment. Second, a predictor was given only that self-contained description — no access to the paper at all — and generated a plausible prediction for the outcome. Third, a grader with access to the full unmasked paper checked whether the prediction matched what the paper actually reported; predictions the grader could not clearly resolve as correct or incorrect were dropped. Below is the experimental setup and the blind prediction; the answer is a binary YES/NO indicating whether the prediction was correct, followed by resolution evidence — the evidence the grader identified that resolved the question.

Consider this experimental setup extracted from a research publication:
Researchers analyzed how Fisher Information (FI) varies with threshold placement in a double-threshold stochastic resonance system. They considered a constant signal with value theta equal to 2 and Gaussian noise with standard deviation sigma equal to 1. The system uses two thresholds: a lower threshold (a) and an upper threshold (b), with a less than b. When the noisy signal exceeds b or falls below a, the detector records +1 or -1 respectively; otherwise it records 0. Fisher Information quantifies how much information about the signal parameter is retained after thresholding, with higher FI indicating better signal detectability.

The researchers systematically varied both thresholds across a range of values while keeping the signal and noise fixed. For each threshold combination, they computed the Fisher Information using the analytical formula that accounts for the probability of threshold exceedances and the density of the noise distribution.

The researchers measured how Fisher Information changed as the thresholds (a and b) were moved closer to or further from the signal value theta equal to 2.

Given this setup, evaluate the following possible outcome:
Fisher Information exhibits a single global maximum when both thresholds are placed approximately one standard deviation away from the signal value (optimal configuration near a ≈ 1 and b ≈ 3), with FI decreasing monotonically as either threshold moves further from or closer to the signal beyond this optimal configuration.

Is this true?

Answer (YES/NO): NO